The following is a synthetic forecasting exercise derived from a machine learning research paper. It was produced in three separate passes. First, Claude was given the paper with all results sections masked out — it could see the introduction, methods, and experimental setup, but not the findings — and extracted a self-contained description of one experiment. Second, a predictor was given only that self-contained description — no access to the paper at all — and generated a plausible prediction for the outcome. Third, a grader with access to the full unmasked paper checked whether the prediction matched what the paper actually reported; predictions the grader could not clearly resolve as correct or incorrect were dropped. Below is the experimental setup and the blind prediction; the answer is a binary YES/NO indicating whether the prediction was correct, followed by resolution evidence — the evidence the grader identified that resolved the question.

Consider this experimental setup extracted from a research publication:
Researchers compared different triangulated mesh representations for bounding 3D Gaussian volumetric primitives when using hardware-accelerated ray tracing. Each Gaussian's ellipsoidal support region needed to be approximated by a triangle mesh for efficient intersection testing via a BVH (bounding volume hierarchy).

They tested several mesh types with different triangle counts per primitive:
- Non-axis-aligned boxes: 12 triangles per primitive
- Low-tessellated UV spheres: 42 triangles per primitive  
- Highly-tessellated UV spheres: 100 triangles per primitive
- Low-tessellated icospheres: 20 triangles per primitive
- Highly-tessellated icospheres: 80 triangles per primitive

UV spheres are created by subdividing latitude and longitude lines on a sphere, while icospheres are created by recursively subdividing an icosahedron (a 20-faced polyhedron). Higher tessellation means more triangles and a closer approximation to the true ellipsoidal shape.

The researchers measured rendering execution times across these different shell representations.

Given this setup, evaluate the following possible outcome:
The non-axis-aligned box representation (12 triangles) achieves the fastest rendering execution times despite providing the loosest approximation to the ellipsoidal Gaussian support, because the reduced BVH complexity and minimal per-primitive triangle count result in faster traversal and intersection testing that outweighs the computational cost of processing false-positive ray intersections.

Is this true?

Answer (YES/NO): NO